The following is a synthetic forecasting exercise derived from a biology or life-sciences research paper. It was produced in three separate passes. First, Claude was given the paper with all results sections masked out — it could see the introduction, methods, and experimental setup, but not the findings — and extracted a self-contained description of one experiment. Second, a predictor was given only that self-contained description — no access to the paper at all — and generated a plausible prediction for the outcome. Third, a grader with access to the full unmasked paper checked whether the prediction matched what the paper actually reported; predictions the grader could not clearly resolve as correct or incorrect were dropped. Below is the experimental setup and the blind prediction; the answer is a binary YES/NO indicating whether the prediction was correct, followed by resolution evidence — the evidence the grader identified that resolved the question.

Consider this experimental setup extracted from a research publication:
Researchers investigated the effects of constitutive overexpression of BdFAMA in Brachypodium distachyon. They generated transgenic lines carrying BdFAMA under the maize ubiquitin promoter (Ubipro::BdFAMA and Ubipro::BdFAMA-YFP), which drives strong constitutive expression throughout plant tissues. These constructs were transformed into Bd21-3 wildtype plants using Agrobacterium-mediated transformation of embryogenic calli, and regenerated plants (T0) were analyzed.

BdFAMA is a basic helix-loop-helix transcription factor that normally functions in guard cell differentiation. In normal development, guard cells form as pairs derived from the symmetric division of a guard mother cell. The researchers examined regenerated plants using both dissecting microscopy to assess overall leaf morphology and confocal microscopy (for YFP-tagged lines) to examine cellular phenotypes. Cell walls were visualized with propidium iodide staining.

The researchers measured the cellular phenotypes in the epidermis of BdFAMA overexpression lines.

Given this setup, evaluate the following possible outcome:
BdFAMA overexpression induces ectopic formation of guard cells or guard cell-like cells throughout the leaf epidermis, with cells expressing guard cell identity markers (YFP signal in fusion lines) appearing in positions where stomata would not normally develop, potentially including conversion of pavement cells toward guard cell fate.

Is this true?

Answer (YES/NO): YES